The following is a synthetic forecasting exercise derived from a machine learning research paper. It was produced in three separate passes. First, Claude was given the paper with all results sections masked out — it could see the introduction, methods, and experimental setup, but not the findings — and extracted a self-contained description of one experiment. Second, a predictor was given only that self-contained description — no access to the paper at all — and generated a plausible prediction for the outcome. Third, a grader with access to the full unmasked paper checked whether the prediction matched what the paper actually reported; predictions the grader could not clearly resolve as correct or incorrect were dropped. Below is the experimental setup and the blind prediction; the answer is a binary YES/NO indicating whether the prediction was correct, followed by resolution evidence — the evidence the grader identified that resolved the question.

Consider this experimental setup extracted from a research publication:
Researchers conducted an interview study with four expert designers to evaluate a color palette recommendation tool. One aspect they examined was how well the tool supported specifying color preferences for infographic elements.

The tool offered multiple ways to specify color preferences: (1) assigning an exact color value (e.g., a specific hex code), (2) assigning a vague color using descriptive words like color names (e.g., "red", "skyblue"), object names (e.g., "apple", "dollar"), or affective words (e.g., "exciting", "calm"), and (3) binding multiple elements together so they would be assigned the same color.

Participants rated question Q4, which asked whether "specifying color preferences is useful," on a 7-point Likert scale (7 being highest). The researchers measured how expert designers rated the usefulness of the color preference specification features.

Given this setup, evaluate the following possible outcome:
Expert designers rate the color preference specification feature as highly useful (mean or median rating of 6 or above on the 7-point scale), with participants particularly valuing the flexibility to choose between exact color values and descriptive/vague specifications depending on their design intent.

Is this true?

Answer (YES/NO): YES